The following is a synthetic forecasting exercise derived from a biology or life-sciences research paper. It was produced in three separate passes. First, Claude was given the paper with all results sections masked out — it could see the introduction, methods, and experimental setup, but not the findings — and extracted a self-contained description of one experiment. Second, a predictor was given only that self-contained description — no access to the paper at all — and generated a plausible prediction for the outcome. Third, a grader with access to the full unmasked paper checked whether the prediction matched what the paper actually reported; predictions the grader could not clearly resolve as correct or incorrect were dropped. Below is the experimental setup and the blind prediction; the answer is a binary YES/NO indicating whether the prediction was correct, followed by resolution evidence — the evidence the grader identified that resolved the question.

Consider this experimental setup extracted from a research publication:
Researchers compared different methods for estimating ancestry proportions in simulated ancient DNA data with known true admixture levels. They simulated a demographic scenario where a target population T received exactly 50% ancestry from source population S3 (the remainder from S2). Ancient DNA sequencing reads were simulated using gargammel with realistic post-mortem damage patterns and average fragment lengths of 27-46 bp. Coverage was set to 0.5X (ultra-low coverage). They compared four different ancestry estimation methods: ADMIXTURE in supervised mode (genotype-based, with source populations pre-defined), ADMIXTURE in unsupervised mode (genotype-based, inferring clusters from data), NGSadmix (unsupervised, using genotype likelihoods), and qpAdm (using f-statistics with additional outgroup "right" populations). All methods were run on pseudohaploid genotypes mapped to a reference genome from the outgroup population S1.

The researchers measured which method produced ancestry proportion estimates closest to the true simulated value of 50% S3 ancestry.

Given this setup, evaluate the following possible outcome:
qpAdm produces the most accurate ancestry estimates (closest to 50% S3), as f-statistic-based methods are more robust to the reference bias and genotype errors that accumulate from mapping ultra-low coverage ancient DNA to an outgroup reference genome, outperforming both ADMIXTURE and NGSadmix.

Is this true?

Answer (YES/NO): YES